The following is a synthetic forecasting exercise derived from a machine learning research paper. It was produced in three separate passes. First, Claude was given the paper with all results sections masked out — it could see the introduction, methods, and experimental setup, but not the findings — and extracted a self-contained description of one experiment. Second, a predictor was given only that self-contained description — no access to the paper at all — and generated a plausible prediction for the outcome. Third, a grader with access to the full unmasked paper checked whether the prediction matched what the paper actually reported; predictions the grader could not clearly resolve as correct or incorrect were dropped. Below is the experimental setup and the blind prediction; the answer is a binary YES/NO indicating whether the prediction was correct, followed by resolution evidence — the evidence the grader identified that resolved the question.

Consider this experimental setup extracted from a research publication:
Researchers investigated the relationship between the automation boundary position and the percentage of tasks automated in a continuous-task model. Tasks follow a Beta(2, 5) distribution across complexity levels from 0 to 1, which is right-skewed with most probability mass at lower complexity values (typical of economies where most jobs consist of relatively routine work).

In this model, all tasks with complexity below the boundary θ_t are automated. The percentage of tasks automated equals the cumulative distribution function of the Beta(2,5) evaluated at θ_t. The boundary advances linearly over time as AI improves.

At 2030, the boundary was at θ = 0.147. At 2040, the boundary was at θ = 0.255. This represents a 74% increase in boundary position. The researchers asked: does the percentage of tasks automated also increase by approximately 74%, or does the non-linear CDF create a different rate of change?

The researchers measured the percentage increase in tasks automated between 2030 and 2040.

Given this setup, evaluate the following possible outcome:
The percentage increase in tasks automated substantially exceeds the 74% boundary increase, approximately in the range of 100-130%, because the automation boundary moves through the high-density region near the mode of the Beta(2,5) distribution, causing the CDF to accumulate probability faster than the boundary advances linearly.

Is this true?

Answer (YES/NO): YES